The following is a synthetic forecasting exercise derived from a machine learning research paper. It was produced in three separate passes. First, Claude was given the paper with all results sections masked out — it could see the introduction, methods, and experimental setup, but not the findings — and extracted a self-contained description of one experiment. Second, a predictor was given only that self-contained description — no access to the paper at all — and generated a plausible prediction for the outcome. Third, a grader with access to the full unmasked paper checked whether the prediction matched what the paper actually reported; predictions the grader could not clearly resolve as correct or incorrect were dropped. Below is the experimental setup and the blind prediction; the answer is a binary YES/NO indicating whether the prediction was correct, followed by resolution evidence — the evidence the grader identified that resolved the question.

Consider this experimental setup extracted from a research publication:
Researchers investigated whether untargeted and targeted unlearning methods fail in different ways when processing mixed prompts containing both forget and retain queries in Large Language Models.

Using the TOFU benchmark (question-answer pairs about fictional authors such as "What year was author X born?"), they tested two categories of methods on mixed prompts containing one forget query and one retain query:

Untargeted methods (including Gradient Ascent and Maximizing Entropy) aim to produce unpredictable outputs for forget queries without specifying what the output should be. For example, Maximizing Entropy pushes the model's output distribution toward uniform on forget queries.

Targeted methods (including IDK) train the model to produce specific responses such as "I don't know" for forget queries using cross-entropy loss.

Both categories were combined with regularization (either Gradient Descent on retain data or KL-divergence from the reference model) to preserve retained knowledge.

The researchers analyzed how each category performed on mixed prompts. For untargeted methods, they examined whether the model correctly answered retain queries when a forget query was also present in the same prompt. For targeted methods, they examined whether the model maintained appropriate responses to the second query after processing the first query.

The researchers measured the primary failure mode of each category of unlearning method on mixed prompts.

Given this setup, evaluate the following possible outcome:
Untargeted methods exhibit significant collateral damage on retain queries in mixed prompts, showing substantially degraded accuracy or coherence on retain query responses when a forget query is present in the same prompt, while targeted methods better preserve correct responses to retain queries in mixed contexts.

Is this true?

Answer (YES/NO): NO